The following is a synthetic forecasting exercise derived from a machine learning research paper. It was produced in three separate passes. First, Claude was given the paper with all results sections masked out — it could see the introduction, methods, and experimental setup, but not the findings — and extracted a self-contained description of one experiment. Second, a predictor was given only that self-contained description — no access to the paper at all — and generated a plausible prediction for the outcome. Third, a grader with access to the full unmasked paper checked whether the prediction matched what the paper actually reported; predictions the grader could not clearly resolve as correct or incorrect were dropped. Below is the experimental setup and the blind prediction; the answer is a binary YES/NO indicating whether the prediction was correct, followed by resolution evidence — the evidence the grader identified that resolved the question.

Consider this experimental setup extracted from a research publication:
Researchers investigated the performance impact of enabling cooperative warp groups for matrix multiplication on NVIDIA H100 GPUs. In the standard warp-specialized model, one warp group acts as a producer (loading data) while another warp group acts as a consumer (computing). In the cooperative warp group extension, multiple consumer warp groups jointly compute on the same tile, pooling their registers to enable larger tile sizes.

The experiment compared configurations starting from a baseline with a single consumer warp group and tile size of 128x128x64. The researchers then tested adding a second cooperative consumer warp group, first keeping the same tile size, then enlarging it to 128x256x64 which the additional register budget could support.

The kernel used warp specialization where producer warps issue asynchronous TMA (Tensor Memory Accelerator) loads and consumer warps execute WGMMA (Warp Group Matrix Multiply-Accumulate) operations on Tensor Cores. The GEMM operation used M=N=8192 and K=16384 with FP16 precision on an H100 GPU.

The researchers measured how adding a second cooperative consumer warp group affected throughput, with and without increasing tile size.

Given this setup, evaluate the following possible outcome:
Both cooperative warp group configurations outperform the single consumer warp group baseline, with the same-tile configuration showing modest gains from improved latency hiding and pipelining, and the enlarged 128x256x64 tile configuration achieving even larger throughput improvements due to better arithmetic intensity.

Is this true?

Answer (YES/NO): NO